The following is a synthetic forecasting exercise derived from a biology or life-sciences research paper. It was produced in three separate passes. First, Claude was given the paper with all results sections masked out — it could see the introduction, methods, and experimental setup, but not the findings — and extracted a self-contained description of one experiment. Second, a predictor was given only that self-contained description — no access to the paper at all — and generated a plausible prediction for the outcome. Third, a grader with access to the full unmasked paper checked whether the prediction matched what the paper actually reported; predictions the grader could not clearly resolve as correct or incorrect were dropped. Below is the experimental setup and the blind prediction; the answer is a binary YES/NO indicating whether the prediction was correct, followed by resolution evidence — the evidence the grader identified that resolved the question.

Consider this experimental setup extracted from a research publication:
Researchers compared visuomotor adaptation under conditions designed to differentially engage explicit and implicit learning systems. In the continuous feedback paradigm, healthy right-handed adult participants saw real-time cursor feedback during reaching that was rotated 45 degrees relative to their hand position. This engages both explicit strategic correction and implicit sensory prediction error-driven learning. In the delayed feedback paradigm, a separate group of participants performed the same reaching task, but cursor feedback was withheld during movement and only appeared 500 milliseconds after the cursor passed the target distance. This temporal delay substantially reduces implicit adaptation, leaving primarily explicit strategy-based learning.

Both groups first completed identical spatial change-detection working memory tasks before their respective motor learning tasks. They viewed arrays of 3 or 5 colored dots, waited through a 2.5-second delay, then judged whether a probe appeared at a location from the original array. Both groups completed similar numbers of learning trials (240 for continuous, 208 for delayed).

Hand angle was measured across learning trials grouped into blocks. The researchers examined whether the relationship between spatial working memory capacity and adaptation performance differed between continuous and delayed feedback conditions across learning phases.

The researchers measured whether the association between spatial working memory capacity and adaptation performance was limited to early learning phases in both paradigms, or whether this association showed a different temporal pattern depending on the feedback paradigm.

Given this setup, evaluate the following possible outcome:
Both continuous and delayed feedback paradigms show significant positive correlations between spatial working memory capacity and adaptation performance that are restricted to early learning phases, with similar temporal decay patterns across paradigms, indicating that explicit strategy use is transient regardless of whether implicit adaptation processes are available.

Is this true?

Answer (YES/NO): NO